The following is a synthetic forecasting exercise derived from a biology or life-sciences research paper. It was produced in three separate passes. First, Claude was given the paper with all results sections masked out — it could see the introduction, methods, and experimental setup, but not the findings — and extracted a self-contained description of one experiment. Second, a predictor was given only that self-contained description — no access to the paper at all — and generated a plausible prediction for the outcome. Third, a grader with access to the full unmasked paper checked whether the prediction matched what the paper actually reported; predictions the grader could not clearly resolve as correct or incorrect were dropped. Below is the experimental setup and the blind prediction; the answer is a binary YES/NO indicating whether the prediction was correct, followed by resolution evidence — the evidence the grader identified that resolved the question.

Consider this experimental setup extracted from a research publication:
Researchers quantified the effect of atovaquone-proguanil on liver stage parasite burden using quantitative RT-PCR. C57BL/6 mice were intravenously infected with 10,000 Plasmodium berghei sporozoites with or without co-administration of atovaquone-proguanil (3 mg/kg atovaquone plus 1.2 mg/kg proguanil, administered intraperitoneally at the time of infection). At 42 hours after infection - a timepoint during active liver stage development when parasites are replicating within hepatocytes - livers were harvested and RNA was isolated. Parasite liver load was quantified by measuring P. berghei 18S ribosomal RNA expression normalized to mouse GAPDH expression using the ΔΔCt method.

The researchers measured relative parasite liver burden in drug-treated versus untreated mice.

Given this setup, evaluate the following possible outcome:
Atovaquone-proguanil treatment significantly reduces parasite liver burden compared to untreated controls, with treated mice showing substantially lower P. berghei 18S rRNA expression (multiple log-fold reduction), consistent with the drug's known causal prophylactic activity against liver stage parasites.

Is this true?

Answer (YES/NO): YES